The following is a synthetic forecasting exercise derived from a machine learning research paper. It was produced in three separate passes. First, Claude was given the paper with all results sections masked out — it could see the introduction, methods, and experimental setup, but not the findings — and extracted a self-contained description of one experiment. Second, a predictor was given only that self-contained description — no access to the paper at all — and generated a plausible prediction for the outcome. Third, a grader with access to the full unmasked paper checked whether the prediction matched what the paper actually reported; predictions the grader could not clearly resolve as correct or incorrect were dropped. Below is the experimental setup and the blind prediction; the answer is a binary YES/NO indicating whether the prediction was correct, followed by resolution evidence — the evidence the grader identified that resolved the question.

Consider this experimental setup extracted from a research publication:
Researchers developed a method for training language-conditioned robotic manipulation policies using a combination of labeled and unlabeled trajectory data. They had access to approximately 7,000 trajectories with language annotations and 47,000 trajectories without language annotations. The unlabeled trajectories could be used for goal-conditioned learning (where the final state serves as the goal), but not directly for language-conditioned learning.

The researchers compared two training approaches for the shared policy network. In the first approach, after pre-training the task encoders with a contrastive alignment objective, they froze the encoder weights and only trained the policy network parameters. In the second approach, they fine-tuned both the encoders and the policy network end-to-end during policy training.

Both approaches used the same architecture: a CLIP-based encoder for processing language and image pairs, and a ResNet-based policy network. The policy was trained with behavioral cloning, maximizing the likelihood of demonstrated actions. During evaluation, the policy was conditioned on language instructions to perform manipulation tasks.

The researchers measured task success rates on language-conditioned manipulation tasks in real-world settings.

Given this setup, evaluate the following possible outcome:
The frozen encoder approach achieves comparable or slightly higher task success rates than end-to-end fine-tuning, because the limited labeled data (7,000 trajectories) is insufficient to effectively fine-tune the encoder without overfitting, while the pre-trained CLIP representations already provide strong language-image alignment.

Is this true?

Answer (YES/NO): NO